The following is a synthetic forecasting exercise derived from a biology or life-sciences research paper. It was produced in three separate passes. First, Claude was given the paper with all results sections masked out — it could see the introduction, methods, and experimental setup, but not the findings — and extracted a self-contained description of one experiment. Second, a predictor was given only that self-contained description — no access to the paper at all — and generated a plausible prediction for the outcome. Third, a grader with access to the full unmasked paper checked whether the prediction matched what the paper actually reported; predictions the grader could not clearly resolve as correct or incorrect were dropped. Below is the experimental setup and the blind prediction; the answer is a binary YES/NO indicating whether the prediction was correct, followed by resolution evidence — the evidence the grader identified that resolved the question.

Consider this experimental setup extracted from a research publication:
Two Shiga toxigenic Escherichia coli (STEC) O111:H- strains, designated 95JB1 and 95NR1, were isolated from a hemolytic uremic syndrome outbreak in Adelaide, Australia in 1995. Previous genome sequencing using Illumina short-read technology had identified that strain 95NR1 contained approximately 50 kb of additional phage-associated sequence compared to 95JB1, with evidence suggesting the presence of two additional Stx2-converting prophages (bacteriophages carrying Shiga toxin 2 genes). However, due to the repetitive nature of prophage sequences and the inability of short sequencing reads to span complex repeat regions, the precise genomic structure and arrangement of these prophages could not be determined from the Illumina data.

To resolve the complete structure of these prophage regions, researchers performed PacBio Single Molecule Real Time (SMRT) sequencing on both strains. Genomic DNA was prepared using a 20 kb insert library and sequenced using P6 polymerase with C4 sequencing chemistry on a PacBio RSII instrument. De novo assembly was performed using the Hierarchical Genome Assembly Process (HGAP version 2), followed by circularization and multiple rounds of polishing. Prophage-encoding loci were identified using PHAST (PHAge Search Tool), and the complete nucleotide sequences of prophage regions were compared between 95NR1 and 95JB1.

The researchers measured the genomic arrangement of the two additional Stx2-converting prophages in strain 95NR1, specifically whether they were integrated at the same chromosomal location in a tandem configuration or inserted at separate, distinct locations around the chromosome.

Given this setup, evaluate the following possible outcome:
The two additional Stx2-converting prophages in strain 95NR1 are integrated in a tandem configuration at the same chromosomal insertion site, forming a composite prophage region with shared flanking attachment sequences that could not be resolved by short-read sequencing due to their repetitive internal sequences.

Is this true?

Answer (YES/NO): YES